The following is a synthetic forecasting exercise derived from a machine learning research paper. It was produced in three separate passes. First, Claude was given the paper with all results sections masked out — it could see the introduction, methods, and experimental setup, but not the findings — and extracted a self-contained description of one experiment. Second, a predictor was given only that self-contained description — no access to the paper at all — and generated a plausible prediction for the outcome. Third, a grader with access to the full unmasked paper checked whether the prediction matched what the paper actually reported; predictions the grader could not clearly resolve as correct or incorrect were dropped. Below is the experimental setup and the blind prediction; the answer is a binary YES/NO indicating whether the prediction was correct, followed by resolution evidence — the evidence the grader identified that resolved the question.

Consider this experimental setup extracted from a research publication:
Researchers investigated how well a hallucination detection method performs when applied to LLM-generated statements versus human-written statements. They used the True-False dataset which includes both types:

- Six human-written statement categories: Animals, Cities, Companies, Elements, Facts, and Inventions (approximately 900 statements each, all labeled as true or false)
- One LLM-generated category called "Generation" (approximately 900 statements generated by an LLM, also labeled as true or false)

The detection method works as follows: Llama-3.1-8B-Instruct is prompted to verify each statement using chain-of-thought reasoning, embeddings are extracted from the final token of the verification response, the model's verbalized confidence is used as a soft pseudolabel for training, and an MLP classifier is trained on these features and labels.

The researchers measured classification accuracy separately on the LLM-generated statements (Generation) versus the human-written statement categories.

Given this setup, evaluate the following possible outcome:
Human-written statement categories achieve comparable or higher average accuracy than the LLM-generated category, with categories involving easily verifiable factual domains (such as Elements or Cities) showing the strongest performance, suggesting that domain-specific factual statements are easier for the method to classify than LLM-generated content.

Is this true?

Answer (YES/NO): NO